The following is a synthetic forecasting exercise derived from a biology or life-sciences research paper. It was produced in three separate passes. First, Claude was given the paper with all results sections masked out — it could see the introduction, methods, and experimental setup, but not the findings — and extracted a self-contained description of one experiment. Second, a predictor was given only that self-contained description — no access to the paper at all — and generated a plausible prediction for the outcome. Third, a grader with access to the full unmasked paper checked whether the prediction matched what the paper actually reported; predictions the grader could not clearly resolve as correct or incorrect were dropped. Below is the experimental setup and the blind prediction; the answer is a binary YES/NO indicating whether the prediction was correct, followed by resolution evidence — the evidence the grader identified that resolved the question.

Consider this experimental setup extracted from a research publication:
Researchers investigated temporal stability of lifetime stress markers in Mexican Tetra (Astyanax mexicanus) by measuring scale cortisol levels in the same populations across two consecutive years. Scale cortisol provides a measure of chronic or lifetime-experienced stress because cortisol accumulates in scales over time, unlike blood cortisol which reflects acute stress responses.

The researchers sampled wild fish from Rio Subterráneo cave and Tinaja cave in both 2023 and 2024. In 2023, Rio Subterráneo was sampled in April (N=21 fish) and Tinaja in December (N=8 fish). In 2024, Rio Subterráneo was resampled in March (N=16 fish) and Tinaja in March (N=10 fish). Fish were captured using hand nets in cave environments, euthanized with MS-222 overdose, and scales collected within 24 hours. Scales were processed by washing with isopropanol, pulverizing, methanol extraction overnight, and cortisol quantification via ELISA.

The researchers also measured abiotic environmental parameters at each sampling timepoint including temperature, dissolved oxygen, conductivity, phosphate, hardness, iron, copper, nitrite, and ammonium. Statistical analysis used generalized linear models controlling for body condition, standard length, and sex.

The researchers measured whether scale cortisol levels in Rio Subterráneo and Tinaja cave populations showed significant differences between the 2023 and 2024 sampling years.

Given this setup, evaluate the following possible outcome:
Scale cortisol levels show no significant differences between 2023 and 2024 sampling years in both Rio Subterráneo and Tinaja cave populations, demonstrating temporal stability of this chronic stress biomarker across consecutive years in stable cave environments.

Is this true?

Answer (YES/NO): NO